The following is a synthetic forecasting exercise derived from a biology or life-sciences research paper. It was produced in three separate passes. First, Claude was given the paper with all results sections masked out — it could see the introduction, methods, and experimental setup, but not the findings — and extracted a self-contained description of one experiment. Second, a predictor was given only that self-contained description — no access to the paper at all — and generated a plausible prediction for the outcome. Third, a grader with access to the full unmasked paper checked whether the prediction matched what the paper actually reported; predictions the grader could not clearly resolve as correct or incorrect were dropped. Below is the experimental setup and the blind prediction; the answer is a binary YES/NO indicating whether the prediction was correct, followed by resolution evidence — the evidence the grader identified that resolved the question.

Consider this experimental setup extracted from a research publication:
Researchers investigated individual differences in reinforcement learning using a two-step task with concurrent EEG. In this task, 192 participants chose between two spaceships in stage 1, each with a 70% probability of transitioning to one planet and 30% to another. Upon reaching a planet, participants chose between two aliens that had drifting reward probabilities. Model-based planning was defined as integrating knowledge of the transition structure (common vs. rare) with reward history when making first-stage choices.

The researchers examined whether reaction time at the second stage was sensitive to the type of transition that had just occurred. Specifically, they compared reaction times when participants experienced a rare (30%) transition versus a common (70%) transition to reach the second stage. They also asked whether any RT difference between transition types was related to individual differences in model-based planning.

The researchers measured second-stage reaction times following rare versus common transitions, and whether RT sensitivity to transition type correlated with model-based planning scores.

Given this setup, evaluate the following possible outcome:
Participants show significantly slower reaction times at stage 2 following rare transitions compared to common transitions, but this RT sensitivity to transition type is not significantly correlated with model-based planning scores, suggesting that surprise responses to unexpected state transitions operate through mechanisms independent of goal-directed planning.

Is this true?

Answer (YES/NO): NO